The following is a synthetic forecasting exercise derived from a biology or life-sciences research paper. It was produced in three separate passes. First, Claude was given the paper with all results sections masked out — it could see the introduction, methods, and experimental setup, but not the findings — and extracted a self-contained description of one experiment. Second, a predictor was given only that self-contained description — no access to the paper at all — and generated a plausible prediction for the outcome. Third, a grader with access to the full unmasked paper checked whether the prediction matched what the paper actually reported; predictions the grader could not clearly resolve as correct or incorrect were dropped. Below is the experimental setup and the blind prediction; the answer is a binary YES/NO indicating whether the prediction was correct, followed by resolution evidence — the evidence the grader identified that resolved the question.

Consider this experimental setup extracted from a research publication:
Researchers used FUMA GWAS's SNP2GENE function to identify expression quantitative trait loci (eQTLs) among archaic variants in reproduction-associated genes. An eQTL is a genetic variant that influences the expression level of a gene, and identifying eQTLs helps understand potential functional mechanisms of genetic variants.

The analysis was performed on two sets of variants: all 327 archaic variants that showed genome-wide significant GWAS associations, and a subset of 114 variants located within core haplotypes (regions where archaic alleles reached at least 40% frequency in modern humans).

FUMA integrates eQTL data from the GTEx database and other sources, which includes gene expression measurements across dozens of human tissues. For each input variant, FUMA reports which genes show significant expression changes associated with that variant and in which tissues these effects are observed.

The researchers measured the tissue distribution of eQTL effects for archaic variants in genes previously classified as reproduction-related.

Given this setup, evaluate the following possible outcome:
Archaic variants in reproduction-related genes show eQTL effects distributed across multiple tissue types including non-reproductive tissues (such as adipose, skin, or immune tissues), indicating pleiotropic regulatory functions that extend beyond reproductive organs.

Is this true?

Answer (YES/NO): NO